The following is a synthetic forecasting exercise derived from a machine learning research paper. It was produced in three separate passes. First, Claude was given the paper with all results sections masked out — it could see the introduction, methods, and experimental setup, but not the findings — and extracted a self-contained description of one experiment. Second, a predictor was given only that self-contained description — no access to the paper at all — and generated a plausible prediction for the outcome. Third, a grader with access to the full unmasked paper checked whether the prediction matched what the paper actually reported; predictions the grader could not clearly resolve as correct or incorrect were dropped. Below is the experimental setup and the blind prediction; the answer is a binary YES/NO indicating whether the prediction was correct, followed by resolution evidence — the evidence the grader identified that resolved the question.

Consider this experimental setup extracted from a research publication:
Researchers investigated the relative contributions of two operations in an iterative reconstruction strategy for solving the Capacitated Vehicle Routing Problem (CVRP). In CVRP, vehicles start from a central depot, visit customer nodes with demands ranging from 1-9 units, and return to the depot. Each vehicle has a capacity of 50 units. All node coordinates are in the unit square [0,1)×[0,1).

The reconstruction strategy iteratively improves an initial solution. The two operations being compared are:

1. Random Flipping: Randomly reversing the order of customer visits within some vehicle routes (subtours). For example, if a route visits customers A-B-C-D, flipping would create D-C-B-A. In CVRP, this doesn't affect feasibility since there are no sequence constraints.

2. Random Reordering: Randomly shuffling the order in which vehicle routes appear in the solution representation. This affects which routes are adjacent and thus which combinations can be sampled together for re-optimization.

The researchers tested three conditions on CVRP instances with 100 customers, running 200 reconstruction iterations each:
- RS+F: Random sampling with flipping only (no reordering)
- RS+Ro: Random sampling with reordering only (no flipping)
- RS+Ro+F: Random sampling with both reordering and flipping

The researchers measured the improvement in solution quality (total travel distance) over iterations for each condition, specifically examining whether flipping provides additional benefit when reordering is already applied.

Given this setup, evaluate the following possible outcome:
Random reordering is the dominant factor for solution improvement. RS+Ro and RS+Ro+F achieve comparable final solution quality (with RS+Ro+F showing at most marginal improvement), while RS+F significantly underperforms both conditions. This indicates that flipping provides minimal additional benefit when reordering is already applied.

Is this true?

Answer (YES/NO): YES